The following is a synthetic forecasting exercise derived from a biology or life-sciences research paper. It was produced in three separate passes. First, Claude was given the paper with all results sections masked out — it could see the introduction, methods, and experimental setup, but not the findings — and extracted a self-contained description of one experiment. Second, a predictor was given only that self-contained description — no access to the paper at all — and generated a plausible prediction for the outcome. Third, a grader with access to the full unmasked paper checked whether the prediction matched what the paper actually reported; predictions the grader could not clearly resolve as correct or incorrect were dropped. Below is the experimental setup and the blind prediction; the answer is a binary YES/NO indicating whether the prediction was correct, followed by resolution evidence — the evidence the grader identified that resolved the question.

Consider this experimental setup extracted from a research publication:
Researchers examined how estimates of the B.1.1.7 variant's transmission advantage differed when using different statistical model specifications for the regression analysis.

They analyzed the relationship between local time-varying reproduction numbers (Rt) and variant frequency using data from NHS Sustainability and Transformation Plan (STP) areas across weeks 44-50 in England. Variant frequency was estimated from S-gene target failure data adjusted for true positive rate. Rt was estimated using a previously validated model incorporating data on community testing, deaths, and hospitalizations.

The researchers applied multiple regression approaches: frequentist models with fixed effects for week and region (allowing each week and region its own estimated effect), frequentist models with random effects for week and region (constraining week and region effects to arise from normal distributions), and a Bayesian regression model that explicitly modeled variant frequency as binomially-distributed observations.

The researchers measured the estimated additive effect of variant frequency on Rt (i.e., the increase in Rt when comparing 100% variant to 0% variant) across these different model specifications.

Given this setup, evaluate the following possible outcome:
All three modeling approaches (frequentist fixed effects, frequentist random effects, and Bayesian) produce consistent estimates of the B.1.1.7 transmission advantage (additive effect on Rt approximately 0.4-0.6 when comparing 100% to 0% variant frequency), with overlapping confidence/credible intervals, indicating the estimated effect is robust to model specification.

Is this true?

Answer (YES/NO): NO